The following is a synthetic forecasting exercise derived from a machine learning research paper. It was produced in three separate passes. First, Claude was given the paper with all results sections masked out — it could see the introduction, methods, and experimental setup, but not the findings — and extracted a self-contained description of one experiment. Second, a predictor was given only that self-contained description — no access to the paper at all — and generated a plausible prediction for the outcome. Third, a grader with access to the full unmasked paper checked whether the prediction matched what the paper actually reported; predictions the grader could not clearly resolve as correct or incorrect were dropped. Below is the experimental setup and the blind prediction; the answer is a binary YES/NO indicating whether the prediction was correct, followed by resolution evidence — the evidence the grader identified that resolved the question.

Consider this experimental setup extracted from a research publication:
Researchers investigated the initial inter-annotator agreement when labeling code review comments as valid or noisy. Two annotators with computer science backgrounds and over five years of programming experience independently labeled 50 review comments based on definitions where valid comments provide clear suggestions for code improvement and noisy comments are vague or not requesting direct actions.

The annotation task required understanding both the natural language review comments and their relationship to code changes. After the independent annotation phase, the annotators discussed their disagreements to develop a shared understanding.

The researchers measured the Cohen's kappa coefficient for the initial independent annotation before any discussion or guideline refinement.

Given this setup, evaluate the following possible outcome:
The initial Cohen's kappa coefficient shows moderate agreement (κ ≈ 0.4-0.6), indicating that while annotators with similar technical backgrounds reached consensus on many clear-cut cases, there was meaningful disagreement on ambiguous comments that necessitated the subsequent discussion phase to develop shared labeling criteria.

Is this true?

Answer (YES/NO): YES